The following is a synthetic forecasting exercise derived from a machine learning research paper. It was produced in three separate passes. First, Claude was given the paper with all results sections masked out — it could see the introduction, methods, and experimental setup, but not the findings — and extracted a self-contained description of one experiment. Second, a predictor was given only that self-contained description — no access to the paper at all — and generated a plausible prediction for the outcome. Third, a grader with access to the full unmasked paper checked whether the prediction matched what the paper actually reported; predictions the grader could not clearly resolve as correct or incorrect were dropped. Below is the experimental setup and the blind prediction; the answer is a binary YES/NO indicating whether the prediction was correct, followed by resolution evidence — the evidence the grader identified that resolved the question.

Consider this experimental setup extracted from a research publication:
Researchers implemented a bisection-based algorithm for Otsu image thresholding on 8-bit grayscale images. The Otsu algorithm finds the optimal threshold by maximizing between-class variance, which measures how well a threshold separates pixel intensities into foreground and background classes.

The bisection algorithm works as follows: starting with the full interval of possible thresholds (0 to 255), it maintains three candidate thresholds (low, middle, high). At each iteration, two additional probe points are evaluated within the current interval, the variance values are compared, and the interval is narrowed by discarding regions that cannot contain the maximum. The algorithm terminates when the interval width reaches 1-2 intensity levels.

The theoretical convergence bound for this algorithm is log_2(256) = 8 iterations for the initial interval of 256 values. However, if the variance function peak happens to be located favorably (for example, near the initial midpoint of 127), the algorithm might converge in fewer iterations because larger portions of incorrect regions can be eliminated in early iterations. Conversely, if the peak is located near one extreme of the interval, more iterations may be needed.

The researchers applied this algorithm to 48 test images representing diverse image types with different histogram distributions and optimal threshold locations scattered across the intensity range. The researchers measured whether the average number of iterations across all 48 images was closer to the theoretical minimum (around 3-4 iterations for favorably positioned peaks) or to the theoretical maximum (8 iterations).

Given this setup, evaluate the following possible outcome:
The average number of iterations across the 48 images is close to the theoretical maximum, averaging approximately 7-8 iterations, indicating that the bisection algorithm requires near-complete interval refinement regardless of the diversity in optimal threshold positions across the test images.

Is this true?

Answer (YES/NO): YES